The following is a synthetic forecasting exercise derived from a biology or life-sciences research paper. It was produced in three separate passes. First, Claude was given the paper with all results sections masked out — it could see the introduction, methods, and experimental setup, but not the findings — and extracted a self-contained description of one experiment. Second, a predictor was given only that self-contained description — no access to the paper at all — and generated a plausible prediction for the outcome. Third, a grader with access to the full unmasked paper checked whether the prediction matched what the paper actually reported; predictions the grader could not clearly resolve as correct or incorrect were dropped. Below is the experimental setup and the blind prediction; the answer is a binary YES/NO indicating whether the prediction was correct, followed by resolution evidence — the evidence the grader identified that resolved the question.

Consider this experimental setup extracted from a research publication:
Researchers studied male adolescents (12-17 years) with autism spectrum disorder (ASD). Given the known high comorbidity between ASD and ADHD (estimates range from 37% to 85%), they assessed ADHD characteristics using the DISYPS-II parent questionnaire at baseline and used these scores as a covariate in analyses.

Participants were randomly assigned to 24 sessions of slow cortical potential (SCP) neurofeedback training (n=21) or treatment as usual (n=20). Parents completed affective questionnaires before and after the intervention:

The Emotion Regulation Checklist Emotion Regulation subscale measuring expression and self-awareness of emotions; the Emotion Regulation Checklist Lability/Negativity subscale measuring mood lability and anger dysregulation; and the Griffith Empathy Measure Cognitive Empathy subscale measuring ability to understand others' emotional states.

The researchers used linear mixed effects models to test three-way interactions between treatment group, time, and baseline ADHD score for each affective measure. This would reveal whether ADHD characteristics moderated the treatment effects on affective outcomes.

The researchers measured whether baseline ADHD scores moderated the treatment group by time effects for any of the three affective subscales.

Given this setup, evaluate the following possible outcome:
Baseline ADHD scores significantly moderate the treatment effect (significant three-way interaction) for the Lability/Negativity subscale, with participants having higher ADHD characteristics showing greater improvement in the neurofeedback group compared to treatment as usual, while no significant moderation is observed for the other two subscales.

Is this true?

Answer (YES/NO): NO